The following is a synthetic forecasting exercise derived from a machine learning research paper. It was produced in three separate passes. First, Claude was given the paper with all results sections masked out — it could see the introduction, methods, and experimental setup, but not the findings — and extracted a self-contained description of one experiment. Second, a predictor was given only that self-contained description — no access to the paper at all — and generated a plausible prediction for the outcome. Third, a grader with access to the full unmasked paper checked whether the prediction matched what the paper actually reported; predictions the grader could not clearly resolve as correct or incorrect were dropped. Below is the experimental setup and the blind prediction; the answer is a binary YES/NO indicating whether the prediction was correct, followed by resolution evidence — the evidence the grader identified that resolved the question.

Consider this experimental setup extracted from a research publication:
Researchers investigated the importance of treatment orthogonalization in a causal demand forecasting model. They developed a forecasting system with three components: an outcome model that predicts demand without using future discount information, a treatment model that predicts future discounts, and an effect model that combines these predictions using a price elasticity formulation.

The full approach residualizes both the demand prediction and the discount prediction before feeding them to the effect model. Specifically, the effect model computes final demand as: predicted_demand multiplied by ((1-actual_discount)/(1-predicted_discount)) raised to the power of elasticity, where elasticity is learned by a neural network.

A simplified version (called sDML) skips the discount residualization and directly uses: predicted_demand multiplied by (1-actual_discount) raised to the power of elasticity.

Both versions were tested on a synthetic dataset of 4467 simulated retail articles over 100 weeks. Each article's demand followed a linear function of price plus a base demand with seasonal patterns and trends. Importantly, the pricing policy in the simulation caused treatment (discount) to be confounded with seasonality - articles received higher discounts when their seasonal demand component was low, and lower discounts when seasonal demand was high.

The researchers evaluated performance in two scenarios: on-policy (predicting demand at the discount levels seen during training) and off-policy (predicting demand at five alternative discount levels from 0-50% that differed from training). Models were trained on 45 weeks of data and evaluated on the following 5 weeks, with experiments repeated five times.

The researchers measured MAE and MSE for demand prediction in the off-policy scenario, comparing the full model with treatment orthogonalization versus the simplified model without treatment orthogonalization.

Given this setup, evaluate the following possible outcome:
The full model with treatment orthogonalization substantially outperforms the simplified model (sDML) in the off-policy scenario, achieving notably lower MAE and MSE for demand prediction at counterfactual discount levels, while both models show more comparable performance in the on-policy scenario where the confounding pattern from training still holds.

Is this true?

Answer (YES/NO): YES